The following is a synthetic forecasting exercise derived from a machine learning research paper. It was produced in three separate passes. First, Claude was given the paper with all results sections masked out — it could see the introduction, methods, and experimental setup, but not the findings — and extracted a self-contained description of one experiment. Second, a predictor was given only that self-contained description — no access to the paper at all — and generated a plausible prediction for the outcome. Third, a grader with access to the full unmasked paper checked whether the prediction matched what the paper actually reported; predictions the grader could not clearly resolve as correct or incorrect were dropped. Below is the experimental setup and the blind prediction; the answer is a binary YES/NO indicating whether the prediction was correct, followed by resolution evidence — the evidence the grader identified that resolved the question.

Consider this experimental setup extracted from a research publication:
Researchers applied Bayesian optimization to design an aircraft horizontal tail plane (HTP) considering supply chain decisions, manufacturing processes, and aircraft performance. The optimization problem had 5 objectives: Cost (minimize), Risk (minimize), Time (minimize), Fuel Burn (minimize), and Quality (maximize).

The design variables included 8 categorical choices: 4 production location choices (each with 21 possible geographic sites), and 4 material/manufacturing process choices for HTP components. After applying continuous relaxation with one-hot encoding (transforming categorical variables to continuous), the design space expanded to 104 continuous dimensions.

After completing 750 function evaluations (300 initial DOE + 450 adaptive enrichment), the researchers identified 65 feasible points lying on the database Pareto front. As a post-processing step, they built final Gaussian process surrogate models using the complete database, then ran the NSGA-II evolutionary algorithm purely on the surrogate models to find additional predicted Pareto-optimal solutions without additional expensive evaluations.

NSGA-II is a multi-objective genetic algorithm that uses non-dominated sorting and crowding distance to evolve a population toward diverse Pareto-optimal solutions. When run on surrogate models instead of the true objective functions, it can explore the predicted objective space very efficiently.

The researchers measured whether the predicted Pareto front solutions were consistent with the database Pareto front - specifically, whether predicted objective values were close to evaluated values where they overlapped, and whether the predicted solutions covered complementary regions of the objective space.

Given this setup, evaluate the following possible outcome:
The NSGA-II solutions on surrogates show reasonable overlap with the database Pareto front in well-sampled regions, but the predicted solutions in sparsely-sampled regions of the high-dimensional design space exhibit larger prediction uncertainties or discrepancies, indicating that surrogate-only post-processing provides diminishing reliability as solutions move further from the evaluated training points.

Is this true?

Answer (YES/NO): NO